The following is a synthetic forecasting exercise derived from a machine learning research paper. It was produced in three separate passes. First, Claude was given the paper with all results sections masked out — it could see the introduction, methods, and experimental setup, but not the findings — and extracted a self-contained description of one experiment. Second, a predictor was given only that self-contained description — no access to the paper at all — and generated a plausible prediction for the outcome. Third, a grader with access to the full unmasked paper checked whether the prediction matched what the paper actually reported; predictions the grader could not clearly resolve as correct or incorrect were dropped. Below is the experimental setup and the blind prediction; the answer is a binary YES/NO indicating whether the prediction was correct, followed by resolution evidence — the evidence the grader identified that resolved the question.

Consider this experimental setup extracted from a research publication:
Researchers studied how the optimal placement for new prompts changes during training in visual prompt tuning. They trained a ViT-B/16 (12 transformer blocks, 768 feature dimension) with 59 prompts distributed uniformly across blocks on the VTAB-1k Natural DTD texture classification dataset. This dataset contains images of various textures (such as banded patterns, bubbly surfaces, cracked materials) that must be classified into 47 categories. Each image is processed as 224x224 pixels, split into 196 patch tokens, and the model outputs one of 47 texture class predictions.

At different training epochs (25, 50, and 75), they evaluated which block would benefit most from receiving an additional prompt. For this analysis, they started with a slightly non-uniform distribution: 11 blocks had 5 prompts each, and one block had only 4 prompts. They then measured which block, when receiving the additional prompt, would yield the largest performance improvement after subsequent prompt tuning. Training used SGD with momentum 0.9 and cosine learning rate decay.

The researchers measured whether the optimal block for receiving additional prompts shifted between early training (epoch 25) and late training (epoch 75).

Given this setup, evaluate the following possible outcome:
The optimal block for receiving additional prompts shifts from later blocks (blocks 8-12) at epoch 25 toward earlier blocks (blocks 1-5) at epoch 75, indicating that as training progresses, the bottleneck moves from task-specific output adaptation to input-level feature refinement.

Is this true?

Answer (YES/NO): NO